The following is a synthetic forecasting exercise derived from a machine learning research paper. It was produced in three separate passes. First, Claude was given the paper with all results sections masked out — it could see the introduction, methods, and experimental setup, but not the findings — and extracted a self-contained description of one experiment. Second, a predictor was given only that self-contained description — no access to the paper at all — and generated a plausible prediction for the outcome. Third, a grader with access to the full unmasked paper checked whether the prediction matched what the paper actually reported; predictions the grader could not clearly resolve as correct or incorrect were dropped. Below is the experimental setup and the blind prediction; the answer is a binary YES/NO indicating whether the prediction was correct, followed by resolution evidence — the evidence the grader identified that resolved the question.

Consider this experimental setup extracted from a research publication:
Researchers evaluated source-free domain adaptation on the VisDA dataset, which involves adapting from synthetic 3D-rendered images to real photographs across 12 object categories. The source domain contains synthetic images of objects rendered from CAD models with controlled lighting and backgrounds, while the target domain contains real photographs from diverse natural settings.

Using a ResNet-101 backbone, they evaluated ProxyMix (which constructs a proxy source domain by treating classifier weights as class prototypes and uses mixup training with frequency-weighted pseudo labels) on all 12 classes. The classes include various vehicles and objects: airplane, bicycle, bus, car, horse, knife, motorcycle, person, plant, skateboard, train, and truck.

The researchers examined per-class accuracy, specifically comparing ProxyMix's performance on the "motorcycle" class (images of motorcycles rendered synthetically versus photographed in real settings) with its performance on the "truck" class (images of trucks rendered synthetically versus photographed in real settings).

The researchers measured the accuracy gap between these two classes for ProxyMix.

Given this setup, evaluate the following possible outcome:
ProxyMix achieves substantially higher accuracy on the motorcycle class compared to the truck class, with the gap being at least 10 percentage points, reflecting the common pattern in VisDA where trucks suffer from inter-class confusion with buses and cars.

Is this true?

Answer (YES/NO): YES